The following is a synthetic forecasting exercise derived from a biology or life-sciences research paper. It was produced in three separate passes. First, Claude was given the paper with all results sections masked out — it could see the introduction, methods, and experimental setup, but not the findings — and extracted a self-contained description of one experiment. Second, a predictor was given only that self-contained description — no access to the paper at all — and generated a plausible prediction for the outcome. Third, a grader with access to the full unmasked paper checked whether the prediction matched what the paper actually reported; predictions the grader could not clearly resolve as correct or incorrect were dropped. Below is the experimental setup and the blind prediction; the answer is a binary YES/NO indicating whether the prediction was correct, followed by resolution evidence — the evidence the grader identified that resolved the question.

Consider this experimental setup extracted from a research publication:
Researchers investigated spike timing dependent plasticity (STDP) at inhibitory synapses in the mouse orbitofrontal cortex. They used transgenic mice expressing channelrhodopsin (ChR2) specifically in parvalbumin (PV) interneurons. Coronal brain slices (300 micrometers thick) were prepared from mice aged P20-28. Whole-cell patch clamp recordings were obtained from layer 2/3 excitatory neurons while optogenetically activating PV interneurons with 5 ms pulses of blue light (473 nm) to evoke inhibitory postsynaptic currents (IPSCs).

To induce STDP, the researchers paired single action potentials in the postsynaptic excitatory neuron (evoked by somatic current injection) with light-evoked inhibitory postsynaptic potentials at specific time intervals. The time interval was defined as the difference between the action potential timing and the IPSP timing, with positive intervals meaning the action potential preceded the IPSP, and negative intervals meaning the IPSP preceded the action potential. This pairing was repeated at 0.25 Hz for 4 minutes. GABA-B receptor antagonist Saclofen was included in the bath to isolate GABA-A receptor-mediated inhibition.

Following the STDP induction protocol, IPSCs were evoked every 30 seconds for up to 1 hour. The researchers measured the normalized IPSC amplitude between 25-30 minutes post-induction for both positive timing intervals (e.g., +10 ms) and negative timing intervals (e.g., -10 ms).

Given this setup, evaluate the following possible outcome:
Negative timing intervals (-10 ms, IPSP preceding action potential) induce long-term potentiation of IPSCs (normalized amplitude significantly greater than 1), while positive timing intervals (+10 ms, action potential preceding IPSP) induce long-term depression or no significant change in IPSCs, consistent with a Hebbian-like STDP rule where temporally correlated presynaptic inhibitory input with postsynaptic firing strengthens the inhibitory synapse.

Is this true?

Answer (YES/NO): NO